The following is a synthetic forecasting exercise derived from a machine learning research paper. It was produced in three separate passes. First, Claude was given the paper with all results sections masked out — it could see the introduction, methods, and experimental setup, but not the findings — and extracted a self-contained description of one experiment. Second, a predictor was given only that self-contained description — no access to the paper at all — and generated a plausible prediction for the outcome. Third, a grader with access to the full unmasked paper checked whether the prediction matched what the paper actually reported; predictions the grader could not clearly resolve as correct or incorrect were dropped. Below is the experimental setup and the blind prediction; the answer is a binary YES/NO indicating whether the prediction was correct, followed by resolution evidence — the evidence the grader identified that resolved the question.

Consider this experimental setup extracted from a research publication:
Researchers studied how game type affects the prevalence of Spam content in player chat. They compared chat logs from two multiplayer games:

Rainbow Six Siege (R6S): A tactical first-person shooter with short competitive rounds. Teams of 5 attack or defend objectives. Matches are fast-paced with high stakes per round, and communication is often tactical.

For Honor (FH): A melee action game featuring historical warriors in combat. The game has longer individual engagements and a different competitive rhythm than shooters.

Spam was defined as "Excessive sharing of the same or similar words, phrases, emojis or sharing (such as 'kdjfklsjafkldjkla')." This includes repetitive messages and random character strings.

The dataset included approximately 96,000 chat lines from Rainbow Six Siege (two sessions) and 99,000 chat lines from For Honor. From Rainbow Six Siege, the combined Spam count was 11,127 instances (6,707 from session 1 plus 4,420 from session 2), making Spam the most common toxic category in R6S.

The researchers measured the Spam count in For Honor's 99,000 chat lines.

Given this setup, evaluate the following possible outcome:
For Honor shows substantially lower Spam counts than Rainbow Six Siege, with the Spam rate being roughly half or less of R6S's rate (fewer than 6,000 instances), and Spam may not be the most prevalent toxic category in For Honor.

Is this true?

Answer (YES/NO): YES